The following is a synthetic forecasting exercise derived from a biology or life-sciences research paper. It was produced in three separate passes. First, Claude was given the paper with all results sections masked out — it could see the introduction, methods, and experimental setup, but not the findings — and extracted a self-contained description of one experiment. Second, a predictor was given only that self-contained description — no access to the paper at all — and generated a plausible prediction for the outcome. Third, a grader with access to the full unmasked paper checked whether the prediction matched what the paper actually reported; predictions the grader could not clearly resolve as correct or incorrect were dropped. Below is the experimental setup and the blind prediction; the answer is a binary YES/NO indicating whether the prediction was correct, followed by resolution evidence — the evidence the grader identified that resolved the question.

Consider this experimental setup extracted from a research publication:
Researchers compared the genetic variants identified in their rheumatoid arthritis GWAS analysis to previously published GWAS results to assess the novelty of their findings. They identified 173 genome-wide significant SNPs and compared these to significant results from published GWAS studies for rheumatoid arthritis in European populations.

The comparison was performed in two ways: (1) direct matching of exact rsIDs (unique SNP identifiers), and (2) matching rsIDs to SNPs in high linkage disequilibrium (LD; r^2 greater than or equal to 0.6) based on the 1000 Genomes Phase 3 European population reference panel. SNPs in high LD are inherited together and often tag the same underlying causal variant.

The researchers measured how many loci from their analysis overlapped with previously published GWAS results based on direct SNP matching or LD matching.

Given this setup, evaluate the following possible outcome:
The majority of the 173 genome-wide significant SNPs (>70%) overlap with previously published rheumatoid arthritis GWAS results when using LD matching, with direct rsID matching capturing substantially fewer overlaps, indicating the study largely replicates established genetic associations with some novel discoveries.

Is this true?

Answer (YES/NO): NO